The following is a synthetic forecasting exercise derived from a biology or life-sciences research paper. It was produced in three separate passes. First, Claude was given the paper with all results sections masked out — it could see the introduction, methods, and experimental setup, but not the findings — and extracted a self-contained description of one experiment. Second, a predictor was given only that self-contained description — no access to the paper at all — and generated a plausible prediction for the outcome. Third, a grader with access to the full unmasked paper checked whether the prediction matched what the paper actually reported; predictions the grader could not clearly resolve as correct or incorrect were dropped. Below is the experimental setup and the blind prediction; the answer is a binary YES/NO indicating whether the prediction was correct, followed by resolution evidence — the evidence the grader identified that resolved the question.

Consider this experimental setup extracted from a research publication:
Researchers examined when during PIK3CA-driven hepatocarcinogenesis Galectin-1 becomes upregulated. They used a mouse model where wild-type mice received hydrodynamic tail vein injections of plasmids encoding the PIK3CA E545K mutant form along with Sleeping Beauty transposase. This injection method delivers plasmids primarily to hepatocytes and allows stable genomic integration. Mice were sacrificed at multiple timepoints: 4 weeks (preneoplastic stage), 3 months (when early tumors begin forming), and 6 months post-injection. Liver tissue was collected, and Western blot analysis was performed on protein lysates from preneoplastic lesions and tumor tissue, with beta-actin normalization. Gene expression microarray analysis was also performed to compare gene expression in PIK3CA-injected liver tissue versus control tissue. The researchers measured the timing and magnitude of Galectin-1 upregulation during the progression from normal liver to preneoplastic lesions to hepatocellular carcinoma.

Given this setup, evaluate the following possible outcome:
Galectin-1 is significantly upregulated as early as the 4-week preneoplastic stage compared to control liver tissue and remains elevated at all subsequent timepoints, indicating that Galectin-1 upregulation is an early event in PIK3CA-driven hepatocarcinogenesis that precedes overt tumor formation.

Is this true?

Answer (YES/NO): YES